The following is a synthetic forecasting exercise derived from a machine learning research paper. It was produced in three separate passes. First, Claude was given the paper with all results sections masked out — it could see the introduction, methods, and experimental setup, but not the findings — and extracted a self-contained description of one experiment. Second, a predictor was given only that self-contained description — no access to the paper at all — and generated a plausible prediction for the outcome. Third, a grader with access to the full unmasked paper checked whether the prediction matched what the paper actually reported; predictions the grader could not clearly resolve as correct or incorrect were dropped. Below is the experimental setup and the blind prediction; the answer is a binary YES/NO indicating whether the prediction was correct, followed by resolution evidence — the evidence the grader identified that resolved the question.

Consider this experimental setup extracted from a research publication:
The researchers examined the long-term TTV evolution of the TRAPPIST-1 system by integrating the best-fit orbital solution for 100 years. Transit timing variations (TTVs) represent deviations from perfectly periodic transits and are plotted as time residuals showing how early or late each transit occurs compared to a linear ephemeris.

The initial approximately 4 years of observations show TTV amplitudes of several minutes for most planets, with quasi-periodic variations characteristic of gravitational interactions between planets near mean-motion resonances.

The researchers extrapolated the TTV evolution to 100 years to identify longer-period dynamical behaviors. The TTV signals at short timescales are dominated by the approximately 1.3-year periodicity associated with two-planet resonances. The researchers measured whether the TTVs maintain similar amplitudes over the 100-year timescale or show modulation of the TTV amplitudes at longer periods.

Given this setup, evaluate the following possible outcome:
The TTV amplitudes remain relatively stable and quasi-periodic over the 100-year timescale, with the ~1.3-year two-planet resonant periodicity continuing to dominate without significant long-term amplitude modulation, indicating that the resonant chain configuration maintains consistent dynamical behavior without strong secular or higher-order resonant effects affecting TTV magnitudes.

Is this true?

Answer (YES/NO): NO